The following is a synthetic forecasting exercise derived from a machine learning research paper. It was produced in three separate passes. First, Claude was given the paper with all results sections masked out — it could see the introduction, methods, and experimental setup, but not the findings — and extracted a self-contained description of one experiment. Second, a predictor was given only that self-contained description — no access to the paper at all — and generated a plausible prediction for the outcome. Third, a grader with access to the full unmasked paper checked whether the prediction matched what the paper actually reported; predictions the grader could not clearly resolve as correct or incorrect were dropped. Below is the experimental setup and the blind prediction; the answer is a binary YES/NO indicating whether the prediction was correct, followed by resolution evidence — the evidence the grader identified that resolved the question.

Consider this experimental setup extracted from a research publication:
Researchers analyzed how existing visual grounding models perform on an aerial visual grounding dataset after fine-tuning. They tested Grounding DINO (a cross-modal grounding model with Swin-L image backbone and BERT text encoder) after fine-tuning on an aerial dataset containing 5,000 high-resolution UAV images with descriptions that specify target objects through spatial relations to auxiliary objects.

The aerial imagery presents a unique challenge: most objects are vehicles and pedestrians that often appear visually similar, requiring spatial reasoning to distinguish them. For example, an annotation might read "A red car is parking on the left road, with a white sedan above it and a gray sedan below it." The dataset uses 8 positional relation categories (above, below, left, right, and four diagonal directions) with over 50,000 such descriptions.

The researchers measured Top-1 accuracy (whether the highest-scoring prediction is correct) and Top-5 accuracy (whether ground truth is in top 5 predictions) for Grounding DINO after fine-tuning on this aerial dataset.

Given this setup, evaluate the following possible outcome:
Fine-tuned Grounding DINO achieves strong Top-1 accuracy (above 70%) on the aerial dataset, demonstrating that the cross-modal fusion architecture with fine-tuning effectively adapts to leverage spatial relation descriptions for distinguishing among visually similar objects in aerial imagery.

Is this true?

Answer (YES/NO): NO